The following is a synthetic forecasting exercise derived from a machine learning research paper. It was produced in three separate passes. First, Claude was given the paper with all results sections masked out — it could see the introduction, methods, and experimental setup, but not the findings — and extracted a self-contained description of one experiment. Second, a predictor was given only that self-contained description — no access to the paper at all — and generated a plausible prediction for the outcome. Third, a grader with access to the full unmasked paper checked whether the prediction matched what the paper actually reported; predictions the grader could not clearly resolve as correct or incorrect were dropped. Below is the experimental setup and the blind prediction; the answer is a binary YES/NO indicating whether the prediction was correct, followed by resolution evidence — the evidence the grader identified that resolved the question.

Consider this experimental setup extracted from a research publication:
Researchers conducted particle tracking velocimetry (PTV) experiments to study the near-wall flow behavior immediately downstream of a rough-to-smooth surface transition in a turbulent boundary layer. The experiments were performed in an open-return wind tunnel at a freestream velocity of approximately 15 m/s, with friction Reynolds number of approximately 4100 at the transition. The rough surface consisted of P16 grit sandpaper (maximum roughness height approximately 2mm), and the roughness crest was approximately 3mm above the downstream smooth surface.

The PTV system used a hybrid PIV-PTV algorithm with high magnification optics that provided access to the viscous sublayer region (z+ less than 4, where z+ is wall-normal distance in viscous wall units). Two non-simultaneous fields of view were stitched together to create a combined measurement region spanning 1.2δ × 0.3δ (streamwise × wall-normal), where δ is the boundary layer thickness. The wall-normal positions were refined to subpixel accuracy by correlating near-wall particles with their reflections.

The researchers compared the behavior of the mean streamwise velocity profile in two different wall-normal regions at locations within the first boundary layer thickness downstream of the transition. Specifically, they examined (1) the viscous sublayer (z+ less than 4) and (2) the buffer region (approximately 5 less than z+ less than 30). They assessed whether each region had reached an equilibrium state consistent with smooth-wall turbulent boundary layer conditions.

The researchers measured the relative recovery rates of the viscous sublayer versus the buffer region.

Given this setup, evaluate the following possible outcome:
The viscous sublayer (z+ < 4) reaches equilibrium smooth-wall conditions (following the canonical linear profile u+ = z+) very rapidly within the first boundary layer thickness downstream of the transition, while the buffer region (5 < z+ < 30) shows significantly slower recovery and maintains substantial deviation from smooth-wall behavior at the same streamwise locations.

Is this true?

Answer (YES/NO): YES